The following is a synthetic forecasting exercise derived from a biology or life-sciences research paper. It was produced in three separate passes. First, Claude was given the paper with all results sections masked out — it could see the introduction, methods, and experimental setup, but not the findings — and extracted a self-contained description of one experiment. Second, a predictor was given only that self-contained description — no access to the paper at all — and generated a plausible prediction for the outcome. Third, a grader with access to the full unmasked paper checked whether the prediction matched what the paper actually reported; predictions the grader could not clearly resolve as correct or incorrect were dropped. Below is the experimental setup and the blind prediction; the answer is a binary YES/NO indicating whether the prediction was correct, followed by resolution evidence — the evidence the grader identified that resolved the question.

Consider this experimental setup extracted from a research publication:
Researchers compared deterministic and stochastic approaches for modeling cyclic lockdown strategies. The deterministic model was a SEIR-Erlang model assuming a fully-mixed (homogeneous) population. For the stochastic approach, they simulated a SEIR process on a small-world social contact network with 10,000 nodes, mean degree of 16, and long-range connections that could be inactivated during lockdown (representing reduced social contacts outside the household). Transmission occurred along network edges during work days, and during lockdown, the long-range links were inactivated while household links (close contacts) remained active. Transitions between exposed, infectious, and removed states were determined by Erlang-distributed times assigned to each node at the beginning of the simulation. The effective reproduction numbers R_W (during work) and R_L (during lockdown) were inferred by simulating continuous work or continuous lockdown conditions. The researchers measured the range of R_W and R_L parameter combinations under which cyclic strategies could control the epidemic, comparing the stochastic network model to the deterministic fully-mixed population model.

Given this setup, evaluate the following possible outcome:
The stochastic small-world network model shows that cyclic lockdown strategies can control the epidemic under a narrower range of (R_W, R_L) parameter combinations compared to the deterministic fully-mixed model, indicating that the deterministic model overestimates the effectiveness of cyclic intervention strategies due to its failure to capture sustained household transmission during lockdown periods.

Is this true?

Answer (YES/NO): NO